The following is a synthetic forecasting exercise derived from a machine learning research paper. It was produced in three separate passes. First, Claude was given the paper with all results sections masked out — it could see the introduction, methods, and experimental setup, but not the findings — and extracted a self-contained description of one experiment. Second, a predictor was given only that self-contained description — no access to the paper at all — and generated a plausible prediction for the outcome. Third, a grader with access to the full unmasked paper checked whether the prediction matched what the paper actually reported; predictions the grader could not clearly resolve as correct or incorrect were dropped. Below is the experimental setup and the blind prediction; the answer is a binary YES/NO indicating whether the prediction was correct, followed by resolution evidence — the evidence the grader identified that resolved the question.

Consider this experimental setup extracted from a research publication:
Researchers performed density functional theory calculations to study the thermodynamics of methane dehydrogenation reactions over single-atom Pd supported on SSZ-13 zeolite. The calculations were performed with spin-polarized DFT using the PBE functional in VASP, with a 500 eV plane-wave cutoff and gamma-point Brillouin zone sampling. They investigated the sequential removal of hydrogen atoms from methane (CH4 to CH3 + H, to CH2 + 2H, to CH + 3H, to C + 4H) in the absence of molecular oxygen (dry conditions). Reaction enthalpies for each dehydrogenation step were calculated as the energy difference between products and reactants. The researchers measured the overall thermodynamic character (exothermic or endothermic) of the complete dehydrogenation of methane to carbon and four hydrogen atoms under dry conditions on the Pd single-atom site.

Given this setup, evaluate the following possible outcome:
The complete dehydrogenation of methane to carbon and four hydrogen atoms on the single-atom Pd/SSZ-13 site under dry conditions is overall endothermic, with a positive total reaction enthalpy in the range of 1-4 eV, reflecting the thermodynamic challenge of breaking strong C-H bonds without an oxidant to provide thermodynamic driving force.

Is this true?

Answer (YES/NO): YES